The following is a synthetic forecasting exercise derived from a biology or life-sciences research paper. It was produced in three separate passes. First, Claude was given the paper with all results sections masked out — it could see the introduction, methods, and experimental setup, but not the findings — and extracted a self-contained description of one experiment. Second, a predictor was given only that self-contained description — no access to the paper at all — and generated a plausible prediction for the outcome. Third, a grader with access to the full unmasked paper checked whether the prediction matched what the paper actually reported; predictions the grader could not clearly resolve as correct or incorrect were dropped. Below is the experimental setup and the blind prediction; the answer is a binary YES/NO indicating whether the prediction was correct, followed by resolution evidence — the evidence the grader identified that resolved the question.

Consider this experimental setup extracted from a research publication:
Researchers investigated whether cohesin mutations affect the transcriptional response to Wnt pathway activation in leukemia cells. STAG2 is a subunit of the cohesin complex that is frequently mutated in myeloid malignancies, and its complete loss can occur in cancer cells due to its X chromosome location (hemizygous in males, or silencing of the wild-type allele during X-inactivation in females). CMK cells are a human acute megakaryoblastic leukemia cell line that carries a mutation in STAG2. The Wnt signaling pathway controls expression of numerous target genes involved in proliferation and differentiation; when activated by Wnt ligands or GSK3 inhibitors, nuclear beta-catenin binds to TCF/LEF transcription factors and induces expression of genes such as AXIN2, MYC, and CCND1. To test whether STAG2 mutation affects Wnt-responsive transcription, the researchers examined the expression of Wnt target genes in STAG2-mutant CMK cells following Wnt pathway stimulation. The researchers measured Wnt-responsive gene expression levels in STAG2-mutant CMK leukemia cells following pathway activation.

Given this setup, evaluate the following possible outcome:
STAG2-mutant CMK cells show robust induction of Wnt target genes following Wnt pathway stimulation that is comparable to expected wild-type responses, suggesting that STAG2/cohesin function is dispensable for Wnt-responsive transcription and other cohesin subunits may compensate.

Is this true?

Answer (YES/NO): NO